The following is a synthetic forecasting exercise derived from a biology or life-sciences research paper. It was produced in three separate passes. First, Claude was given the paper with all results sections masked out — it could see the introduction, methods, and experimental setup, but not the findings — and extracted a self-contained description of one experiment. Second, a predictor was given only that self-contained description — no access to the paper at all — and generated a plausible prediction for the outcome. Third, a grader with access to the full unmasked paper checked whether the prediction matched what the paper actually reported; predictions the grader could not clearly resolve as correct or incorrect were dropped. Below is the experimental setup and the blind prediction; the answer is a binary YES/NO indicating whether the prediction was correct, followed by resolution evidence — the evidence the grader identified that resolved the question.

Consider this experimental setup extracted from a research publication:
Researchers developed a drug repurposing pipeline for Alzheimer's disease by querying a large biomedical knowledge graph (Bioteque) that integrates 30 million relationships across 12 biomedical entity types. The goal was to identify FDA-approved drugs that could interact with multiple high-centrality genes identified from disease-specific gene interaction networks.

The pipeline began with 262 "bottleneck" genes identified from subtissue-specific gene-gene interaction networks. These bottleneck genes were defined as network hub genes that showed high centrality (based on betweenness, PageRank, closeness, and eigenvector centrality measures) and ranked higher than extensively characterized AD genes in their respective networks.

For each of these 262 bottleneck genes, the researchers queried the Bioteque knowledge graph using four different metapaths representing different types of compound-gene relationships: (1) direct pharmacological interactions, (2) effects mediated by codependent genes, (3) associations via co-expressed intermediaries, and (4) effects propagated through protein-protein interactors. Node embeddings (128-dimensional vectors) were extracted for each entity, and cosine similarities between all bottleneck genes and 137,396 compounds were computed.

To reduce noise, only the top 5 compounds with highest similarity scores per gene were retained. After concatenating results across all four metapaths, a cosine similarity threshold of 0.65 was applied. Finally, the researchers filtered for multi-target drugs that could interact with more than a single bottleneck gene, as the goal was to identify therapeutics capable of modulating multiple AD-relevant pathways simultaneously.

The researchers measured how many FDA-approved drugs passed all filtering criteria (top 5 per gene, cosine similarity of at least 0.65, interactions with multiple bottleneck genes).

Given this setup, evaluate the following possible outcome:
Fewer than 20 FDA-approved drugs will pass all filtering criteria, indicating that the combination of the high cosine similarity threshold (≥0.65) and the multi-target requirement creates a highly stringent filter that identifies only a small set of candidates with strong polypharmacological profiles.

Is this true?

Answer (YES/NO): YES